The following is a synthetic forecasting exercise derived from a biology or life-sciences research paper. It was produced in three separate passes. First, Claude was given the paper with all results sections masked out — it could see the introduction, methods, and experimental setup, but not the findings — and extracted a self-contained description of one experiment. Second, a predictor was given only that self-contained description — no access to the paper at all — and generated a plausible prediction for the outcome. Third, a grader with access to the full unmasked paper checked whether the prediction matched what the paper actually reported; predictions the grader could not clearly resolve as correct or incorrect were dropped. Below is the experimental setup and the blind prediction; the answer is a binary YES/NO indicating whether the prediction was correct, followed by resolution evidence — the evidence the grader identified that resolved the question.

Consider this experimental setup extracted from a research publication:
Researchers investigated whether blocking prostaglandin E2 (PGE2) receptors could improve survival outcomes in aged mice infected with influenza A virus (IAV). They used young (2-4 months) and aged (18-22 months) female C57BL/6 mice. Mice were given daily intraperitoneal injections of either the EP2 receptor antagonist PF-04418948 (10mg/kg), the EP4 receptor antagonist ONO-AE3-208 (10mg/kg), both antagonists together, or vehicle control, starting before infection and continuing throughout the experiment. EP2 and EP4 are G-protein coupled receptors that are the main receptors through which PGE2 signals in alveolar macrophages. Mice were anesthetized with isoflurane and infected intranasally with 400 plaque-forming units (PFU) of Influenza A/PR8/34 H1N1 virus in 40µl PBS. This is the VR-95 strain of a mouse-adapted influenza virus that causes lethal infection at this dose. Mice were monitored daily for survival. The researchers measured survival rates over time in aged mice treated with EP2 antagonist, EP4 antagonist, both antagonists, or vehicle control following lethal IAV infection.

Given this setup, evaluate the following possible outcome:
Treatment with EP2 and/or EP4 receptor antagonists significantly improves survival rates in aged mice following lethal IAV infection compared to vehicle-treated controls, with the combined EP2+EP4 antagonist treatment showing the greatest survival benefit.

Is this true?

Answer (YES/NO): NO